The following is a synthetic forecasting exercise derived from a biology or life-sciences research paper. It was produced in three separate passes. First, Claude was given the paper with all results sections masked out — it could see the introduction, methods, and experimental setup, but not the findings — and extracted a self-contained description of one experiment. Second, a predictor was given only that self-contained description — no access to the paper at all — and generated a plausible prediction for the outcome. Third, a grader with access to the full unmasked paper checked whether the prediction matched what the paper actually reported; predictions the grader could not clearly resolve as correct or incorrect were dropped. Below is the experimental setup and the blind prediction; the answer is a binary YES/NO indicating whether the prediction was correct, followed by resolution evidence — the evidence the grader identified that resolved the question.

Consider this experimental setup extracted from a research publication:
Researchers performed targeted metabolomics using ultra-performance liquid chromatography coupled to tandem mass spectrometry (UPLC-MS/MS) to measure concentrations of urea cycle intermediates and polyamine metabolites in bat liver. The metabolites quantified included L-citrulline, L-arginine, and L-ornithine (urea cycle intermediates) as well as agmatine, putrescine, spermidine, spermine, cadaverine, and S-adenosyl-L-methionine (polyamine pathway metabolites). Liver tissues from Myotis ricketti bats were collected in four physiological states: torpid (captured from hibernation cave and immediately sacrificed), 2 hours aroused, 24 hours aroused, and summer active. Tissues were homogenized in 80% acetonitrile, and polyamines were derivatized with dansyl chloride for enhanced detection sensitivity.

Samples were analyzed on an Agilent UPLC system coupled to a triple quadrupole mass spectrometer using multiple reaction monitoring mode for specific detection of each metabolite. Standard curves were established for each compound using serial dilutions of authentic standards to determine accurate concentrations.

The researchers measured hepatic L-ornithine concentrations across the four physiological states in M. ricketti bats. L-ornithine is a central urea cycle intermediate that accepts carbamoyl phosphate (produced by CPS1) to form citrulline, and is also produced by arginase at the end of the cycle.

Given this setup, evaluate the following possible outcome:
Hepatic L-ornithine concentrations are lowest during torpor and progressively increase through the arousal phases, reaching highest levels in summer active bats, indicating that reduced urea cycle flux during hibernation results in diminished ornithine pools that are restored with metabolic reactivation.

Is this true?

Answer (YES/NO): NO